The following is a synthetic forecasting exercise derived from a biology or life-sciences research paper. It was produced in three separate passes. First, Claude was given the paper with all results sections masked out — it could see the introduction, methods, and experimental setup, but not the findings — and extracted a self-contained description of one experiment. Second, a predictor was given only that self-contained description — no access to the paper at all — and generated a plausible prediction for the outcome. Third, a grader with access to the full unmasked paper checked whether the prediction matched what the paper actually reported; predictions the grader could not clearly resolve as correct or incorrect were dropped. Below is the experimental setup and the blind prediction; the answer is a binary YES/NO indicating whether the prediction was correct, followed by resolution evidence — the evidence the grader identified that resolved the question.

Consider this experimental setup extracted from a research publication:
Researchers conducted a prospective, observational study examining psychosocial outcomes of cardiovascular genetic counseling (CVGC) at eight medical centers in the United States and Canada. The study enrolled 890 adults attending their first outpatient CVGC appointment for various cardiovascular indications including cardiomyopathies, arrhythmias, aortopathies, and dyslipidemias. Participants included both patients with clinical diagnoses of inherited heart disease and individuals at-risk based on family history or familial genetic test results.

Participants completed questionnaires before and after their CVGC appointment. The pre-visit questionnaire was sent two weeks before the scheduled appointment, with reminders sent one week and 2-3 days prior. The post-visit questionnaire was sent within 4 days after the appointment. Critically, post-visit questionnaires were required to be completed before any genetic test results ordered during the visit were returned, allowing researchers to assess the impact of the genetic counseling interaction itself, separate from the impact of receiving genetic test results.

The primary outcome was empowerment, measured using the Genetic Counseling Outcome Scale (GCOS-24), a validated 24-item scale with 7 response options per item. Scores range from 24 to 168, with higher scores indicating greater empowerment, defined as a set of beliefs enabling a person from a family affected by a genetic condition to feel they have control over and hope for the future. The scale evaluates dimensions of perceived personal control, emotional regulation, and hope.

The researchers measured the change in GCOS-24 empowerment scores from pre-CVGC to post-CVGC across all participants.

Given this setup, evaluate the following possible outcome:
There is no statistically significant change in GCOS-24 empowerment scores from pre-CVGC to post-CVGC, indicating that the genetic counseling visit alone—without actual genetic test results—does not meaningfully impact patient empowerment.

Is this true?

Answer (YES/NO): NO